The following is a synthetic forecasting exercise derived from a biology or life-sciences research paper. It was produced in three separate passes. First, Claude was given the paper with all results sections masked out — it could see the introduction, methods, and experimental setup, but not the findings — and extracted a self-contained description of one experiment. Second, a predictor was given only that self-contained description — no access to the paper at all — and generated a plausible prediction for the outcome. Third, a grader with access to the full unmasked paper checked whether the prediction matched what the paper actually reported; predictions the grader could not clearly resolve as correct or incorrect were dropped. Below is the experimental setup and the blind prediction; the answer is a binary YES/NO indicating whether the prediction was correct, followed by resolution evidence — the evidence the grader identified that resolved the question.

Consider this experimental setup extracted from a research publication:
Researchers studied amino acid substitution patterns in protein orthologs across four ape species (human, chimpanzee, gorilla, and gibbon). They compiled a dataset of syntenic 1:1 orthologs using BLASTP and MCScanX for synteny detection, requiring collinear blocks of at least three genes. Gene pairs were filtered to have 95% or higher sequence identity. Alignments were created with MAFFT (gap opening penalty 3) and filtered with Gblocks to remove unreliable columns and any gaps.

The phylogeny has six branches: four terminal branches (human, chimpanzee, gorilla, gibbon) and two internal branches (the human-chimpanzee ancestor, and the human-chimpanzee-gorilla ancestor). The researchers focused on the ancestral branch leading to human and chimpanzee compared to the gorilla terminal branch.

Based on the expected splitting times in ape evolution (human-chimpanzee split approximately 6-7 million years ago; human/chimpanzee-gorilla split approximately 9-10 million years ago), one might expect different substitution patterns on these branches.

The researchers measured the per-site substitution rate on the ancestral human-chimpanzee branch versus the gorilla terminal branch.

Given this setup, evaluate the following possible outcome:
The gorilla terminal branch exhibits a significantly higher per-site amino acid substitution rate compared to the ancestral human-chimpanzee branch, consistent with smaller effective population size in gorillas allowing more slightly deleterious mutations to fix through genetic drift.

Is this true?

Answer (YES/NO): NO